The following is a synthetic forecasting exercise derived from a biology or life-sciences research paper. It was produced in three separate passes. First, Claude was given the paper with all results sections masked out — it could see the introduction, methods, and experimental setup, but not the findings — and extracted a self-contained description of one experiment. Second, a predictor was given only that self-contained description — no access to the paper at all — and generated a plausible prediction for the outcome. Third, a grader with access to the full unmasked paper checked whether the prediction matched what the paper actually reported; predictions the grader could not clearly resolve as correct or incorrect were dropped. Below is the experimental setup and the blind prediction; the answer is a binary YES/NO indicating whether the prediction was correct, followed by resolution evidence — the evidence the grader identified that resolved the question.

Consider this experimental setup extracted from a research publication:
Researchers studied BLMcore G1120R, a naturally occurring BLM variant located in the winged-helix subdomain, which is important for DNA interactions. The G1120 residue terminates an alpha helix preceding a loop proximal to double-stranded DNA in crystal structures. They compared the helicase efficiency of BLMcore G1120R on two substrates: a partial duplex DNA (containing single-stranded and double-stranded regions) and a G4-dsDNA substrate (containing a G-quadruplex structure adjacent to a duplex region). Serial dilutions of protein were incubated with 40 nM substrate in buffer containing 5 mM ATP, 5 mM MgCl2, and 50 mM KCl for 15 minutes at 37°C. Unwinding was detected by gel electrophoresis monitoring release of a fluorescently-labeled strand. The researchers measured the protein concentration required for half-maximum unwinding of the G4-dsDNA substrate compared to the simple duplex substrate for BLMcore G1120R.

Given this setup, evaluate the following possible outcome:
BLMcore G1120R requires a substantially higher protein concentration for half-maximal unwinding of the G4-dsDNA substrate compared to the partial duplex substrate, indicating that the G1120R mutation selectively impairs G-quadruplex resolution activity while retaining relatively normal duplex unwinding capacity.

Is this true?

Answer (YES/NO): NO